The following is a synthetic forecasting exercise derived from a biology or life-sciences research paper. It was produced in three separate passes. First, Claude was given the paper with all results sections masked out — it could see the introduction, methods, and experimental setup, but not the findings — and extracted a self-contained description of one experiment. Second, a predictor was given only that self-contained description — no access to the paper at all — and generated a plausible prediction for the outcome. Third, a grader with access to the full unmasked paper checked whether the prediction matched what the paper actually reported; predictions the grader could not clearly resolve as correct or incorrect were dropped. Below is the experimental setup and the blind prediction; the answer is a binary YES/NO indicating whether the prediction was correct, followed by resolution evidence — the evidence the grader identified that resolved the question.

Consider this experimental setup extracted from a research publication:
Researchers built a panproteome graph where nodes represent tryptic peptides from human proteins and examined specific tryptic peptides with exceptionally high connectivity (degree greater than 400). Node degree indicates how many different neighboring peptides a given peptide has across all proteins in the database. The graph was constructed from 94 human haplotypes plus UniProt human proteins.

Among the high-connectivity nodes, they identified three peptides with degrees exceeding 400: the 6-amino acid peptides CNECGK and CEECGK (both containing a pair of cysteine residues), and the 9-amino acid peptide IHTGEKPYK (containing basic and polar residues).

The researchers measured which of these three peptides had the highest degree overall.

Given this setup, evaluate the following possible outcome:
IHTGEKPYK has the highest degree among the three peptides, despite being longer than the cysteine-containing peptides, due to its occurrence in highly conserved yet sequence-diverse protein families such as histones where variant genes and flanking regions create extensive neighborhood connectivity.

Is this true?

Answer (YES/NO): NO